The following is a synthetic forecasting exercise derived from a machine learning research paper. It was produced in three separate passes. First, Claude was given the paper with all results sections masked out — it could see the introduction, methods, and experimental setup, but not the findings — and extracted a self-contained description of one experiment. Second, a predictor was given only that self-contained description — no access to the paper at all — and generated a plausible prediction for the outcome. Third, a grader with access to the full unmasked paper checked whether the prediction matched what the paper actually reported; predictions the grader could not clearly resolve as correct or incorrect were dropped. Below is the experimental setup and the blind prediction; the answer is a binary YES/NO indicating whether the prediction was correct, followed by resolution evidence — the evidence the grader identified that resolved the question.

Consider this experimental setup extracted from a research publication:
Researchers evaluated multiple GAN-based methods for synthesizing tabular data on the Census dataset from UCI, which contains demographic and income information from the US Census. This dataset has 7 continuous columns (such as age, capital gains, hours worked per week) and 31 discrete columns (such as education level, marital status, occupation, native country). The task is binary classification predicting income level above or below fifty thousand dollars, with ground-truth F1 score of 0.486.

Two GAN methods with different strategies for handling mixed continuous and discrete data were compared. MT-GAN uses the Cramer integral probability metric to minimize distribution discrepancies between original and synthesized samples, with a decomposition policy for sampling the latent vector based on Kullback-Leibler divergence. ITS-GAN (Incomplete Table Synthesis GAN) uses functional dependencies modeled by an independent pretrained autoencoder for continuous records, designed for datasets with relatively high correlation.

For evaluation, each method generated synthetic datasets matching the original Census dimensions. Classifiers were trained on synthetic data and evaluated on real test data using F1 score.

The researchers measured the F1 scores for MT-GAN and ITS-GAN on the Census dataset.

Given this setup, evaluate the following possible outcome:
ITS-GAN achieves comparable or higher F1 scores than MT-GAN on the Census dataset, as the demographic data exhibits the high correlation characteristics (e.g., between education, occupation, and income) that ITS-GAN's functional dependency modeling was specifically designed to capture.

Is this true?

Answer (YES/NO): YES